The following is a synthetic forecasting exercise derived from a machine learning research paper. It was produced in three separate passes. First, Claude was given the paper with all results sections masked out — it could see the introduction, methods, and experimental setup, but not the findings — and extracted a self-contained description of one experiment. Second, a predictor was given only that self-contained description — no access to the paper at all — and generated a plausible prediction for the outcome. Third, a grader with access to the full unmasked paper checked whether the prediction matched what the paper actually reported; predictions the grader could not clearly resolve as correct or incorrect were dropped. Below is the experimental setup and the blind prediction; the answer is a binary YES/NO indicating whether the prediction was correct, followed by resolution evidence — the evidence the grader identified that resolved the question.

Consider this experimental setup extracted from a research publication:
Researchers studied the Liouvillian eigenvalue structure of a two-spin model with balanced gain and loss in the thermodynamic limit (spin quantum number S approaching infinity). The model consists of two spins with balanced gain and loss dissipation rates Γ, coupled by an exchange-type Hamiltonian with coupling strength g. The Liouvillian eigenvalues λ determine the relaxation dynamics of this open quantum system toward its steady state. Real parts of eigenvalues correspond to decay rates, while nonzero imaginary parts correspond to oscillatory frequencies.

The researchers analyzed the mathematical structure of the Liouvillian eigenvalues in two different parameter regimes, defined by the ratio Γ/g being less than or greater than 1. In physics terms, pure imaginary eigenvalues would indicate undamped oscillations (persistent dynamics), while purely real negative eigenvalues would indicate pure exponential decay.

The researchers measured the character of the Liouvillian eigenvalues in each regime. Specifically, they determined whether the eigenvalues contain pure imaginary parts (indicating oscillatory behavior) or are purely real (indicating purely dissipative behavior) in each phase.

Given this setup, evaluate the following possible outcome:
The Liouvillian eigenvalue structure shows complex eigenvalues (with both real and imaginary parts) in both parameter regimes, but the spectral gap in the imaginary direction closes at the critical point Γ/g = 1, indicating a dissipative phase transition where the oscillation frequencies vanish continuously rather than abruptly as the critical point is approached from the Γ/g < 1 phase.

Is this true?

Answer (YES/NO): NO